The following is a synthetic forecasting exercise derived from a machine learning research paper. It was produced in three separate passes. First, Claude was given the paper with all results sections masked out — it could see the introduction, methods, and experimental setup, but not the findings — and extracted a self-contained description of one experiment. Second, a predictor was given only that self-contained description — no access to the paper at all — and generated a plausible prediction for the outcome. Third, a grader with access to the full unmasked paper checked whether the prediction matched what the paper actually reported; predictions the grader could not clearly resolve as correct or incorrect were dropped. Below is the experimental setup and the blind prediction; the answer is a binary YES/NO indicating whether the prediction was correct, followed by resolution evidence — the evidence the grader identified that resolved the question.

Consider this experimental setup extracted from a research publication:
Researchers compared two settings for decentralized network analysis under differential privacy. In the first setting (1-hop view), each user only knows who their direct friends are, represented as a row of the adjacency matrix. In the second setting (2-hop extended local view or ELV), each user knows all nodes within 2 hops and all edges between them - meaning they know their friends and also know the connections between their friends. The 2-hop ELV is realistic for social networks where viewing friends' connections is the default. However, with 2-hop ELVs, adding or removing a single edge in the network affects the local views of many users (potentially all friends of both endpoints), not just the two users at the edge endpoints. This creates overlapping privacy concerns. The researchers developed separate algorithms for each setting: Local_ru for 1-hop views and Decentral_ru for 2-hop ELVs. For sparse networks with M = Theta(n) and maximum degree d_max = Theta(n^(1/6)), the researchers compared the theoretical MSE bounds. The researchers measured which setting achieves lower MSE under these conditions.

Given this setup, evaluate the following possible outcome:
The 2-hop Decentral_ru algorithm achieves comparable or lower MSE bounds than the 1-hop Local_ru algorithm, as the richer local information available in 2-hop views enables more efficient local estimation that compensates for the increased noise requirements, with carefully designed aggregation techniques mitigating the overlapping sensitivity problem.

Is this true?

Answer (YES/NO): YES